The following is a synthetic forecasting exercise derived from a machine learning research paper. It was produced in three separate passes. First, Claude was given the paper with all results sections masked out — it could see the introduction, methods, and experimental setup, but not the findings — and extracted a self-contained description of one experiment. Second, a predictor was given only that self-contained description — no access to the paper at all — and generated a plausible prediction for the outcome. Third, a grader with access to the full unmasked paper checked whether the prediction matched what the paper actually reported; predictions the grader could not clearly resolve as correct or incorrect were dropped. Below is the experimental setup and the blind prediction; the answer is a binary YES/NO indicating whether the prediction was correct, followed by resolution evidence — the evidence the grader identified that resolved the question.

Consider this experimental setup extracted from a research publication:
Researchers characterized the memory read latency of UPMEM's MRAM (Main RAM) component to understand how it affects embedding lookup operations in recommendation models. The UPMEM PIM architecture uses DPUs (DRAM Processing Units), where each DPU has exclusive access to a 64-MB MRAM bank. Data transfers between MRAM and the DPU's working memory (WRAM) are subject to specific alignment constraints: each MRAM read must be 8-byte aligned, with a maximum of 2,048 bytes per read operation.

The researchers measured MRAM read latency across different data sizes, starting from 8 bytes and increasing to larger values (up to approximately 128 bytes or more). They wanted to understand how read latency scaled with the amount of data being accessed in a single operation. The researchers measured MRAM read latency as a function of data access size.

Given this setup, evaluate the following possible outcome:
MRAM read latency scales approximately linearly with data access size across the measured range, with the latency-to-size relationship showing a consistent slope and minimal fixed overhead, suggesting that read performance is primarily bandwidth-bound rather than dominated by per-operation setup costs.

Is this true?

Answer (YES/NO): NO